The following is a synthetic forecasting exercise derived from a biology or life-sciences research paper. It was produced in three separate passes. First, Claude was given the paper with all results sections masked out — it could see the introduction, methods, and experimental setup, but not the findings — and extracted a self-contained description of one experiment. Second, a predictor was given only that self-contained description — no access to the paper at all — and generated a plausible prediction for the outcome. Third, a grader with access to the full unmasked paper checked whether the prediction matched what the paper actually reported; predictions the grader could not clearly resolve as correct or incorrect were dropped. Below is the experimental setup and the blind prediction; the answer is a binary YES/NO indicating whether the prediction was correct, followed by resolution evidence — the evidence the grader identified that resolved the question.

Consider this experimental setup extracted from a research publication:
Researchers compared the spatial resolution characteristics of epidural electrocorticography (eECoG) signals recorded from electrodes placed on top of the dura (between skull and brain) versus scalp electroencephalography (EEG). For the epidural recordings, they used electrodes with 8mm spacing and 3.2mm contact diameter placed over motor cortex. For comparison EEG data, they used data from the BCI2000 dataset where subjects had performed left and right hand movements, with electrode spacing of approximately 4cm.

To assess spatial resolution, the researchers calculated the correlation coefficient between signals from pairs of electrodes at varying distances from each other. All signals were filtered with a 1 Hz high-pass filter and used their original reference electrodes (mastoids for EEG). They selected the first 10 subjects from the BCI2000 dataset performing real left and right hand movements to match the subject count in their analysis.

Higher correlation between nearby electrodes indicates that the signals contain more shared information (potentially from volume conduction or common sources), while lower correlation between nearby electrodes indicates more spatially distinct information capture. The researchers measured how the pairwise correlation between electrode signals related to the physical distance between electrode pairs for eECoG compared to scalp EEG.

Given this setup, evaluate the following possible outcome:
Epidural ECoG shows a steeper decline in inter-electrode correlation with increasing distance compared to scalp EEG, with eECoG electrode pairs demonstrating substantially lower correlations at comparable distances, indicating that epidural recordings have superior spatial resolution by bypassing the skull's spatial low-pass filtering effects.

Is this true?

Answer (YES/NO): YES